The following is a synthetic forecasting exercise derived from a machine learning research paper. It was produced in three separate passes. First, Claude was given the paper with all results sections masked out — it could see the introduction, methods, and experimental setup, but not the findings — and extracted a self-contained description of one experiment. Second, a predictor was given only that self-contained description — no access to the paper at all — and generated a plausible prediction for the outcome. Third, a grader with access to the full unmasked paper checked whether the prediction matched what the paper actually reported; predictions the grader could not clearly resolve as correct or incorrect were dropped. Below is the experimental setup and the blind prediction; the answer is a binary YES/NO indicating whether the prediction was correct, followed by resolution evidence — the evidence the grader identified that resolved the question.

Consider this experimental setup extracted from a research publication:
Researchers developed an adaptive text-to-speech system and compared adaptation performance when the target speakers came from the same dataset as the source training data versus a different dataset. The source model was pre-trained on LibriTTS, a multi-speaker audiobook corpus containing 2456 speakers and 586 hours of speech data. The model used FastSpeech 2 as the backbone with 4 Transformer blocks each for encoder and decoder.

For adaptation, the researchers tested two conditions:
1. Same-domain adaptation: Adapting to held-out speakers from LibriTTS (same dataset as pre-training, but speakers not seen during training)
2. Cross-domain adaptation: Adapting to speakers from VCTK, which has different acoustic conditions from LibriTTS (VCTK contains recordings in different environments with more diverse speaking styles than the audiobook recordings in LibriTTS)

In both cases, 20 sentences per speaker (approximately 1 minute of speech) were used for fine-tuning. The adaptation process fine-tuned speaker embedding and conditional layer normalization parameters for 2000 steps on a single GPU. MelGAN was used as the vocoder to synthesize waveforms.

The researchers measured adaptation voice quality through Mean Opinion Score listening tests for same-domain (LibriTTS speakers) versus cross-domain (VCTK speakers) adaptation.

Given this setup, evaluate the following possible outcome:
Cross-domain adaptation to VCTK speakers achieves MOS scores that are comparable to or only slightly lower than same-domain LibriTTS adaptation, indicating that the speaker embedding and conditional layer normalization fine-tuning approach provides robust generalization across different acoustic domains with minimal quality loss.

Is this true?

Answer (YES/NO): NO